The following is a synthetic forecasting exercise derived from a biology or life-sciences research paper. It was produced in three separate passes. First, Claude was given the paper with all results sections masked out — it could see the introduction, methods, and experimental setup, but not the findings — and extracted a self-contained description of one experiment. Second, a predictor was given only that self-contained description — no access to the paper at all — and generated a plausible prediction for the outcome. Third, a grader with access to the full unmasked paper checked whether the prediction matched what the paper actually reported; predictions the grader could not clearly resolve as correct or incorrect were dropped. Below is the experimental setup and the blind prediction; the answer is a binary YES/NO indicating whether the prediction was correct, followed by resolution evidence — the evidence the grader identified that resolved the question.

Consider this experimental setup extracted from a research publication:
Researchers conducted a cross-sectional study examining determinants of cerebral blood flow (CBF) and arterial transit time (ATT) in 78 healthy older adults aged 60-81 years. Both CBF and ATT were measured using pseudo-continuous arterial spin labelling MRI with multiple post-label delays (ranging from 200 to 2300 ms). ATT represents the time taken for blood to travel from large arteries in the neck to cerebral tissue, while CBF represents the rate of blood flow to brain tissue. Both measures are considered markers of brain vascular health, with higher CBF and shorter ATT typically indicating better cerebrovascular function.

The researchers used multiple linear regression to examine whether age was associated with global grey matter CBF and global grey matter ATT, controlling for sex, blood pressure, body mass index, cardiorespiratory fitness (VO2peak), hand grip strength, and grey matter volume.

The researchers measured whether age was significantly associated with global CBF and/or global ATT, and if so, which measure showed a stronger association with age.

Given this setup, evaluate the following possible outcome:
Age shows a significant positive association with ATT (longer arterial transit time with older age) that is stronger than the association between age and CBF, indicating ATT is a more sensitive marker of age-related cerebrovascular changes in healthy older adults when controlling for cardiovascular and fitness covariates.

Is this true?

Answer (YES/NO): YES